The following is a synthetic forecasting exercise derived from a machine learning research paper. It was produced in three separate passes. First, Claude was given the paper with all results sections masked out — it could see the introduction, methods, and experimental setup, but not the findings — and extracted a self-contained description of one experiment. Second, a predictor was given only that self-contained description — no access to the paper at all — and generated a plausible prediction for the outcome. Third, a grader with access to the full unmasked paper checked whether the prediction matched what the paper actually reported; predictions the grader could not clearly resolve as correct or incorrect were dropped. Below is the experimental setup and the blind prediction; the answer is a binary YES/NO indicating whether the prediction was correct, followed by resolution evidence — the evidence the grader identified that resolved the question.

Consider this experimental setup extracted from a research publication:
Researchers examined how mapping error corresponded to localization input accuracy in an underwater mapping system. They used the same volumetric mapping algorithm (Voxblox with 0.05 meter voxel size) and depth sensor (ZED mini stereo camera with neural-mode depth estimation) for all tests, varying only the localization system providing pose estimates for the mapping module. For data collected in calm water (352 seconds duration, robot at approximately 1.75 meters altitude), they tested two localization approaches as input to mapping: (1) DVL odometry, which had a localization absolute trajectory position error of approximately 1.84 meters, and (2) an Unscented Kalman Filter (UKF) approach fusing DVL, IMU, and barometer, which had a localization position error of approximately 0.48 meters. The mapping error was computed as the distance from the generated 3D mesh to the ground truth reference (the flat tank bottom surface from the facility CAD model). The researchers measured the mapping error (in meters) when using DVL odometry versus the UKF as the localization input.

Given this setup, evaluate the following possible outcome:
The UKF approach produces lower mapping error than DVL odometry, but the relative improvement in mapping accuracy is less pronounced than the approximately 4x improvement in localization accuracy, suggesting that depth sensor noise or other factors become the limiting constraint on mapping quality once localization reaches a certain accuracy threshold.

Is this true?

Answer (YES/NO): NO